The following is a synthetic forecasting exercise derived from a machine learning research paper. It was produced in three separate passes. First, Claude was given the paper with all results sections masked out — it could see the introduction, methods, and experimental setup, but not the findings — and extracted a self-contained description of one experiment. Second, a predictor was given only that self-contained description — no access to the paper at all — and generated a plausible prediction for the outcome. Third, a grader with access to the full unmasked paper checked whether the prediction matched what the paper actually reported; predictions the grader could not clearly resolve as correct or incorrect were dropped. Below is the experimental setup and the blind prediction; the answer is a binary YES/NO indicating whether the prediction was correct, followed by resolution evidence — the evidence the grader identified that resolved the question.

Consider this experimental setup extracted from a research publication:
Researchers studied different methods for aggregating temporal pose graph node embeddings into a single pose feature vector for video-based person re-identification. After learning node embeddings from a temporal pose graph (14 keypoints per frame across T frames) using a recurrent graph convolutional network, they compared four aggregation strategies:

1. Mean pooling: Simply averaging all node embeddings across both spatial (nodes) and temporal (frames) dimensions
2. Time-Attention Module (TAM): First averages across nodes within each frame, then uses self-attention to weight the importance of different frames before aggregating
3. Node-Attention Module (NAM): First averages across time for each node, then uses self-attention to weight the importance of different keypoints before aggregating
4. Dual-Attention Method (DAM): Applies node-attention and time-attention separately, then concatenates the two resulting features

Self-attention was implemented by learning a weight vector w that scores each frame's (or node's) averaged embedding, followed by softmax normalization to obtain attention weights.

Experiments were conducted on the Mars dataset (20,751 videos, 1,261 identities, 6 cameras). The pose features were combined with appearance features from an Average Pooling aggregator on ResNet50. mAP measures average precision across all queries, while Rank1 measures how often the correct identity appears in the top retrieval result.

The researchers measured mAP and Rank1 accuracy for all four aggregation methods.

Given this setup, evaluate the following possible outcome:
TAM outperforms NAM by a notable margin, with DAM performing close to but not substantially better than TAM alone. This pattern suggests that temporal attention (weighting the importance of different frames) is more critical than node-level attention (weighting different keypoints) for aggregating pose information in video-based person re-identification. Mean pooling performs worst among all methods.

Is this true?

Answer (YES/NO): NO